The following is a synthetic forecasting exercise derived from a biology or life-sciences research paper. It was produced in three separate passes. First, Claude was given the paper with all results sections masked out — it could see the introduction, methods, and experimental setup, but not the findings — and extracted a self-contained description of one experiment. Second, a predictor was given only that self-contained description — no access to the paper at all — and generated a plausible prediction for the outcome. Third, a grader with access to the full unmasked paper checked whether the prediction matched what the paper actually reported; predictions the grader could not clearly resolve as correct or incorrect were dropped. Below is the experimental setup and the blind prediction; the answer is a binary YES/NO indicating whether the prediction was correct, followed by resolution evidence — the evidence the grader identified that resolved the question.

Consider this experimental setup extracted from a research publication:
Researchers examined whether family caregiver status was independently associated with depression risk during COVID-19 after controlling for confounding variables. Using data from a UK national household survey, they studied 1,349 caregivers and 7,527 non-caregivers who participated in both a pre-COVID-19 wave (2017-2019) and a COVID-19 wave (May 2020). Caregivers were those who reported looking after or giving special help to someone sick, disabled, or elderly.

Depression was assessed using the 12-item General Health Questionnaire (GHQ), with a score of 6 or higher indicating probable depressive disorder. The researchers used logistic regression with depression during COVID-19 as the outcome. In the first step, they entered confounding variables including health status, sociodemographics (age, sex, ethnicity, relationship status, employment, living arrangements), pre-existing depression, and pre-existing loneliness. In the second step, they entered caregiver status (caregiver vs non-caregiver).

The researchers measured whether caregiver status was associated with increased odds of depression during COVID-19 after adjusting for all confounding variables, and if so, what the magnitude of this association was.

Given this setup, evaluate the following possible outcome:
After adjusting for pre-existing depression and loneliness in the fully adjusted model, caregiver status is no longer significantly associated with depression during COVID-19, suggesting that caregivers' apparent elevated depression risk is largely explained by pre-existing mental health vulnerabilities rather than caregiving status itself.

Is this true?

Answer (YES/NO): NO